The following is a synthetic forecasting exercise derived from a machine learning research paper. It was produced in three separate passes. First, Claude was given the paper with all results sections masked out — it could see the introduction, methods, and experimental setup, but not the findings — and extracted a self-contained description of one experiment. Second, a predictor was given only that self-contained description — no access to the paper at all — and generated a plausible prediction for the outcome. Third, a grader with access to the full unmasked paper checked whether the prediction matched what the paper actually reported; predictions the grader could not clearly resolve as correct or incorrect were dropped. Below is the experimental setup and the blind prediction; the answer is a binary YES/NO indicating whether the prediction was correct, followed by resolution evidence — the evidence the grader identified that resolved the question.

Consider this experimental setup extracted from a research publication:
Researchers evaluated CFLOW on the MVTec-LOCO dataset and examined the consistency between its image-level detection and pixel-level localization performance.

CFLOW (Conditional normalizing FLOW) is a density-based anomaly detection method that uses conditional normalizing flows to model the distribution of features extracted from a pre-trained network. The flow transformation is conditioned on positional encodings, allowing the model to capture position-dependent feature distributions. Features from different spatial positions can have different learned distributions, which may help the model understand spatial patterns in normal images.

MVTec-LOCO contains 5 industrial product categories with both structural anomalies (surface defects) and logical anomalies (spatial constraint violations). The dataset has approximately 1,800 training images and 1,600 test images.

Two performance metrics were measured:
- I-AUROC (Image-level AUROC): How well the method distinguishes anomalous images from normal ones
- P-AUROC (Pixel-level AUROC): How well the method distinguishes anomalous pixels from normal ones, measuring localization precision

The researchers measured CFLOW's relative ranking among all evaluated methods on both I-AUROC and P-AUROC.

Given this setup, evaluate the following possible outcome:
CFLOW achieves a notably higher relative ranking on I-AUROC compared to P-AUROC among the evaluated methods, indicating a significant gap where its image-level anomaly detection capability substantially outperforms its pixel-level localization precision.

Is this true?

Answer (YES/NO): NO